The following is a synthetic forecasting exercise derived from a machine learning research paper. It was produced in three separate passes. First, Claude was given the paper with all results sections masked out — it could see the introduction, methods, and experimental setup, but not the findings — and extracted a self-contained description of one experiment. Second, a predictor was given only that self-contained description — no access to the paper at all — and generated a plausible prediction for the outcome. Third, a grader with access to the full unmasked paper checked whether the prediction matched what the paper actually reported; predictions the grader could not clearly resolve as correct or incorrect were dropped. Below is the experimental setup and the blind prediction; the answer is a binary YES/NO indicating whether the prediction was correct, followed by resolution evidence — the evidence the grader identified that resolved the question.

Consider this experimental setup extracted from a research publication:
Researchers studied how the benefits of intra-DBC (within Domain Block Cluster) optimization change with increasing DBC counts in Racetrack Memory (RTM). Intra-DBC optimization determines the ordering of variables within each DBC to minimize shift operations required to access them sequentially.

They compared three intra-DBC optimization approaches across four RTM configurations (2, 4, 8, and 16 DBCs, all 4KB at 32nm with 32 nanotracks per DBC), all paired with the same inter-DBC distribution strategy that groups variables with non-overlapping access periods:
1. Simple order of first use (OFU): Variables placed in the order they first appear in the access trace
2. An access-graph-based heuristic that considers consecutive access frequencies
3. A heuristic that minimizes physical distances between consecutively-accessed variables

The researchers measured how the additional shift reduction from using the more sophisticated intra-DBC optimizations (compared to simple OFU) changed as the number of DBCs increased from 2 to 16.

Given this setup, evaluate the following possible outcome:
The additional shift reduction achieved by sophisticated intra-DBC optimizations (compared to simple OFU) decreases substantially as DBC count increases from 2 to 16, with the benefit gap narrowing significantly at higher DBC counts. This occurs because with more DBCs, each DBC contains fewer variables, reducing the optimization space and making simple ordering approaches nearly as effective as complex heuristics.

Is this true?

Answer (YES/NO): YES